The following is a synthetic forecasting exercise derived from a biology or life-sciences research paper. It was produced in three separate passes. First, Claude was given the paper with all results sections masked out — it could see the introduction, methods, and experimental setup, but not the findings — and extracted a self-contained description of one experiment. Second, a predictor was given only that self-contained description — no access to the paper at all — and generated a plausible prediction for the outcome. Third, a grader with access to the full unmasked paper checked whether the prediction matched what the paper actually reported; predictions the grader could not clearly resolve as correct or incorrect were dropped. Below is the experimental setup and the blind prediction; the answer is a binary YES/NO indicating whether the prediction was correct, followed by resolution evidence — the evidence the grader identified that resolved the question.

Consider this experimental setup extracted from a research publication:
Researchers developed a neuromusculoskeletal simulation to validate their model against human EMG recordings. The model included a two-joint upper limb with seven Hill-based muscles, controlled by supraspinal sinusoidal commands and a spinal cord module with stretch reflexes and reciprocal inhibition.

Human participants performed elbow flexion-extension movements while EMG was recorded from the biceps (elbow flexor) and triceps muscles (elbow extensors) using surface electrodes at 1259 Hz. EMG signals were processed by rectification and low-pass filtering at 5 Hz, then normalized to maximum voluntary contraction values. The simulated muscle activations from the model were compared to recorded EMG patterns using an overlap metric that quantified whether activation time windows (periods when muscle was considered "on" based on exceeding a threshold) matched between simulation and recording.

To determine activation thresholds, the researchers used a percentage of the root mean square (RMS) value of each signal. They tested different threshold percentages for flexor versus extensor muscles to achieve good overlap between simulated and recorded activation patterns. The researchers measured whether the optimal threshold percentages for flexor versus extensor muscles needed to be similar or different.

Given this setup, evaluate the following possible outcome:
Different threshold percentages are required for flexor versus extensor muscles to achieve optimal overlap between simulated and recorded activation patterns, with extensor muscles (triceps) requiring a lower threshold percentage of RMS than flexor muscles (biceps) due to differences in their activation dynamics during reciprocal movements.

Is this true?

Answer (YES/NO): YES